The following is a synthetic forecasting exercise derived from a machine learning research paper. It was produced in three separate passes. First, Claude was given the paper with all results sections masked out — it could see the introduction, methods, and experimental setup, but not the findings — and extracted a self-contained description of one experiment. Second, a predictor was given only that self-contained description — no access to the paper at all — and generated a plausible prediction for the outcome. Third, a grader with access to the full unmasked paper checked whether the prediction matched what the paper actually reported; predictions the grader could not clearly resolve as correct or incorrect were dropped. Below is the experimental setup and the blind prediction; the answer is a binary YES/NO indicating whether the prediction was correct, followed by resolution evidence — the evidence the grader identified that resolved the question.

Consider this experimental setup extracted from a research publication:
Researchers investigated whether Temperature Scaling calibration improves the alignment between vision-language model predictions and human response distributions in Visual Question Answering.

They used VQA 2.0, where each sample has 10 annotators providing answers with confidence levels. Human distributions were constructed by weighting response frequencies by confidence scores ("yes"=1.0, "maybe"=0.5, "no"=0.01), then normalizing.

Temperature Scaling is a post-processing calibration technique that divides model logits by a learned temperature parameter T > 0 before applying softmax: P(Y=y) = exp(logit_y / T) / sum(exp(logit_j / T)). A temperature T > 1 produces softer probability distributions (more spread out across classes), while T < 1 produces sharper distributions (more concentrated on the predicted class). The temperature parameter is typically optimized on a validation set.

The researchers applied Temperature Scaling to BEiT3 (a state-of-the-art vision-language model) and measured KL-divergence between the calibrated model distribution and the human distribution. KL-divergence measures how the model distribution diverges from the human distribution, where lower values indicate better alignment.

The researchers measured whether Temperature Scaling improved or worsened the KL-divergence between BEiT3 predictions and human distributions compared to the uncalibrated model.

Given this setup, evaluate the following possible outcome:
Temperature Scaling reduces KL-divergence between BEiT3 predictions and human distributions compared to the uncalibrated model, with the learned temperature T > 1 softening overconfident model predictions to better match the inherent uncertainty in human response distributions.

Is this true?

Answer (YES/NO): NO